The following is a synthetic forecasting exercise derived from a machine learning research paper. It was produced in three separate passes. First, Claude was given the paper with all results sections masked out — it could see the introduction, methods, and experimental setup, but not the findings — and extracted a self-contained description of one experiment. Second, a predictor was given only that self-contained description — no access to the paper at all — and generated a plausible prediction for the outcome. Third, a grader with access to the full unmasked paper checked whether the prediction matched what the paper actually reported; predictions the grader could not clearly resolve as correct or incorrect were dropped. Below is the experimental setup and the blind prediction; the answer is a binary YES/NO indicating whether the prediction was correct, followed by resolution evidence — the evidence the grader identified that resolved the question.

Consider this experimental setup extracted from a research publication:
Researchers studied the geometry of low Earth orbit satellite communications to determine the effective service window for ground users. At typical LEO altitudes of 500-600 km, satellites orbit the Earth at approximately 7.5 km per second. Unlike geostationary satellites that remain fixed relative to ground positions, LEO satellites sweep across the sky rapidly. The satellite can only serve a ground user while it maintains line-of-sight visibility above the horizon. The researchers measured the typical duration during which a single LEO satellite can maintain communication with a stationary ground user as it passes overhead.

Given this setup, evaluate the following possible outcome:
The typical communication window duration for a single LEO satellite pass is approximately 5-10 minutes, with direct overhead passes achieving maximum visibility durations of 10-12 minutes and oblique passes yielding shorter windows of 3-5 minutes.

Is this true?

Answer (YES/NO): NO